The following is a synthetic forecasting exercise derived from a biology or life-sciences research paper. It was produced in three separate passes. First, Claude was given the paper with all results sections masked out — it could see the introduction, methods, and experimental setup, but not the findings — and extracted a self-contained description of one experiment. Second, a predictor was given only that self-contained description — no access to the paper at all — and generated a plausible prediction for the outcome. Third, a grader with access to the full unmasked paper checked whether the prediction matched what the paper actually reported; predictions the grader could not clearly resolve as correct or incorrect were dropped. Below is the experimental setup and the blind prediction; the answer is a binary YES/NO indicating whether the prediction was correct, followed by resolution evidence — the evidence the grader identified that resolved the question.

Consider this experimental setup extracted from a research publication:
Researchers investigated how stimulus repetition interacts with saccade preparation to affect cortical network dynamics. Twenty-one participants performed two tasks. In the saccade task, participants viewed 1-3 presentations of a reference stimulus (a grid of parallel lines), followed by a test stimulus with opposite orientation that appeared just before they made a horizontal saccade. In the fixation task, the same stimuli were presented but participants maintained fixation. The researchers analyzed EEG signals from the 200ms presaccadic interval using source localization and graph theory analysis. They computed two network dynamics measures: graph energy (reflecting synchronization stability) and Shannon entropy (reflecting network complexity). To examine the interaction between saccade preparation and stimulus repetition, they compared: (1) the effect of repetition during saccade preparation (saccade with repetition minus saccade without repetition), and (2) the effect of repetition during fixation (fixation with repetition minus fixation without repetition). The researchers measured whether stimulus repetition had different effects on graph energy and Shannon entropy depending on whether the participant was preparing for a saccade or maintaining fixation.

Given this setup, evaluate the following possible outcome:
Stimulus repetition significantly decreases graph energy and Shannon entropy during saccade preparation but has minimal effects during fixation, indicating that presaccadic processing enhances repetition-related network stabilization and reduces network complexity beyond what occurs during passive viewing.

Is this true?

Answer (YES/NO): NO